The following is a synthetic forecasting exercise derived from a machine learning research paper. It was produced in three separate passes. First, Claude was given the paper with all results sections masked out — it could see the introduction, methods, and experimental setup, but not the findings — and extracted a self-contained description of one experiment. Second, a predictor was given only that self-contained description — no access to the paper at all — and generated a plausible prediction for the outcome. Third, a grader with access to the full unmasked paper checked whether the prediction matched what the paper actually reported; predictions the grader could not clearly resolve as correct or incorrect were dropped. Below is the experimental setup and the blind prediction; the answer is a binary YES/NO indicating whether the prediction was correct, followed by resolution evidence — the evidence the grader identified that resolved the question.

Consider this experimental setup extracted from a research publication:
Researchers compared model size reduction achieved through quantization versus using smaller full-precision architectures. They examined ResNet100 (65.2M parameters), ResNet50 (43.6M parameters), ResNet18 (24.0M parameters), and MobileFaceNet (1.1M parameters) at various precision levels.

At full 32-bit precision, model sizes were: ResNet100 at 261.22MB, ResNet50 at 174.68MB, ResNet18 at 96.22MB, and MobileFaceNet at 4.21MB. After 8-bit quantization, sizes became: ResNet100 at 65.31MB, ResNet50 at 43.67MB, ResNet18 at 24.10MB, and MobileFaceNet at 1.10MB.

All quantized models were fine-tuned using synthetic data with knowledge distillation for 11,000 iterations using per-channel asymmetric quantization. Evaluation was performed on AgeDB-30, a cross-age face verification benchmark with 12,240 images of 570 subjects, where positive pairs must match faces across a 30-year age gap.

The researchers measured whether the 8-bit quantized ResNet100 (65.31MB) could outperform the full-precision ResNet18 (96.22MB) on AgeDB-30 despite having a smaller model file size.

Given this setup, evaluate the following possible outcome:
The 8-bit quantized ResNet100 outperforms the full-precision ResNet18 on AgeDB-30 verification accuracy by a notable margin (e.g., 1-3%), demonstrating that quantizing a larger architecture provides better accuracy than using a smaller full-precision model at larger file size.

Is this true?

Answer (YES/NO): NO